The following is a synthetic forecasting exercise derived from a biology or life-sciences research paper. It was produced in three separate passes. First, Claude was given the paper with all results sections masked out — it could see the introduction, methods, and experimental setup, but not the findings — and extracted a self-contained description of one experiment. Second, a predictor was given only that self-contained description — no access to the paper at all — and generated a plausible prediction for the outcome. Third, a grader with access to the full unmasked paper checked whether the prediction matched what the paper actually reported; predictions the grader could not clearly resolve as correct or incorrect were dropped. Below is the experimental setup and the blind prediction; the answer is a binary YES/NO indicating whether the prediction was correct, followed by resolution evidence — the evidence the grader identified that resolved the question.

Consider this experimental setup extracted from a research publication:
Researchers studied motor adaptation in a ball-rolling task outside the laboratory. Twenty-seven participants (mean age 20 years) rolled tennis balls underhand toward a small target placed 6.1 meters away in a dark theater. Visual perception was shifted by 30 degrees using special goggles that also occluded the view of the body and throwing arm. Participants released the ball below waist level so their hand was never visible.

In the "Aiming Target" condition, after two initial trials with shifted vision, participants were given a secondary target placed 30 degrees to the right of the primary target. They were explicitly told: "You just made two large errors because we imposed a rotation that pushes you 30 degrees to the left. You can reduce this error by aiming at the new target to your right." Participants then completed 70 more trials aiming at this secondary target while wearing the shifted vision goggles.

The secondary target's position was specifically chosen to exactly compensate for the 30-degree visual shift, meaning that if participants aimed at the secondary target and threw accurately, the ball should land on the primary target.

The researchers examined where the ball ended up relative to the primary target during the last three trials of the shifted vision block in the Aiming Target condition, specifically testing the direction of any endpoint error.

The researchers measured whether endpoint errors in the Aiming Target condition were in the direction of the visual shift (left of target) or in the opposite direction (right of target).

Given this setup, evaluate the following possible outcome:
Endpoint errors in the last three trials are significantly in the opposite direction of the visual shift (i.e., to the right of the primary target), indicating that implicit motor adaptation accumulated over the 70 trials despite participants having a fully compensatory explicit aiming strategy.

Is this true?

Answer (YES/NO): YES